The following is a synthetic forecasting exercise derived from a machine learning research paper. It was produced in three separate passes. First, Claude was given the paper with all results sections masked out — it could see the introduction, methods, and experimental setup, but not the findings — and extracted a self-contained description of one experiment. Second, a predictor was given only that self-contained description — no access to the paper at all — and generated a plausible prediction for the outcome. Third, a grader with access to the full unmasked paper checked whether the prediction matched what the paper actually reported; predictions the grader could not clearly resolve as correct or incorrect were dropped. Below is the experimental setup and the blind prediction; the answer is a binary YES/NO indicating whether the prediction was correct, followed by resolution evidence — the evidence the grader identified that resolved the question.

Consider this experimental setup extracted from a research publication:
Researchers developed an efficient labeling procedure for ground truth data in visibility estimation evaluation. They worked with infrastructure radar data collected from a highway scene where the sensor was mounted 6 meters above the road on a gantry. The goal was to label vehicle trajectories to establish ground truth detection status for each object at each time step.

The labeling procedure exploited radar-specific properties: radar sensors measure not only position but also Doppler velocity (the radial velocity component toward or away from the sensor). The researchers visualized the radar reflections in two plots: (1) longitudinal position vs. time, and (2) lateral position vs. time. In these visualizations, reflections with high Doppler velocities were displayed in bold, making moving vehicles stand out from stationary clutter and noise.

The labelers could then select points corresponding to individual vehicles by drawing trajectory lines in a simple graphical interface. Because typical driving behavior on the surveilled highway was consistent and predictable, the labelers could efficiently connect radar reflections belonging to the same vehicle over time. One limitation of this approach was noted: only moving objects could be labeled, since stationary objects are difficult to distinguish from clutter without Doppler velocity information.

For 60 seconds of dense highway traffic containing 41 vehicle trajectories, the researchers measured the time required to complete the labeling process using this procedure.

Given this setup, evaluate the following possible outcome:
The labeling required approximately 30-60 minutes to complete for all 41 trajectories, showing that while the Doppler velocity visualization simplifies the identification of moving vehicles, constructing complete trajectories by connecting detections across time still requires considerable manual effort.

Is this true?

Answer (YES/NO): NO